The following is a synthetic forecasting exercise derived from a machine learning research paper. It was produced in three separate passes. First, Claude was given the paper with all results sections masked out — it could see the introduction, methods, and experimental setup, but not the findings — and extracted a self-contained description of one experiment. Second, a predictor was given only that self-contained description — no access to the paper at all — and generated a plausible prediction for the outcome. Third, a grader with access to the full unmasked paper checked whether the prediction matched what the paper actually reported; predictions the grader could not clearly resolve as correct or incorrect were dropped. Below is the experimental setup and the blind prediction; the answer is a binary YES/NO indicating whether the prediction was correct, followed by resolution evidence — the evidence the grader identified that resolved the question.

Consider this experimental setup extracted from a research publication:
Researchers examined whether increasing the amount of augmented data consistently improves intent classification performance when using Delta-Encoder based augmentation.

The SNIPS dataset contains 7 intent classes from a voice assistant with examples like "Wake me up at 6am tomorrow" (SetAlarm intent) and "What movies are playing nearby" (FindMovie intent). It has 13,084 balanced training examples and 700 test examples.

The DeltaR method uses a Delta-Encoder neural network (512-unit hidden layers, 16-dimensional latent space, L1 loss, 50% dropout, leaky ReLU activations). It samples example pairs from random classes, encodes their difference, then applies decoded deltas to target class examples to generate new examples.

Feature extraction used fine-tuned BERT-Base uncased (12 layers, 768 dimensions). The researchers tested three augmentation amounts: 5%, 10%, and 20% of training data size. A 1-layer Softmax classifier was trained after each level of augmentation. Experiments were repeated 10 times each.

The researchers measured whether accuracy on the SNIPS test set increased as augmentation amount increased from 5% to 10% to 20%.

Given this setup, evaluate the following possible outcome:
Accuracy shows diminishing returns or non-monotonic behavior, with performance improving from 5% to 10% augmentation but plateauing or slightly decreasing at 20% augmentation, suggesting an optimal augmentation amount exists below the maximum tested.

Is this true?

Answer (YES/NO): YES